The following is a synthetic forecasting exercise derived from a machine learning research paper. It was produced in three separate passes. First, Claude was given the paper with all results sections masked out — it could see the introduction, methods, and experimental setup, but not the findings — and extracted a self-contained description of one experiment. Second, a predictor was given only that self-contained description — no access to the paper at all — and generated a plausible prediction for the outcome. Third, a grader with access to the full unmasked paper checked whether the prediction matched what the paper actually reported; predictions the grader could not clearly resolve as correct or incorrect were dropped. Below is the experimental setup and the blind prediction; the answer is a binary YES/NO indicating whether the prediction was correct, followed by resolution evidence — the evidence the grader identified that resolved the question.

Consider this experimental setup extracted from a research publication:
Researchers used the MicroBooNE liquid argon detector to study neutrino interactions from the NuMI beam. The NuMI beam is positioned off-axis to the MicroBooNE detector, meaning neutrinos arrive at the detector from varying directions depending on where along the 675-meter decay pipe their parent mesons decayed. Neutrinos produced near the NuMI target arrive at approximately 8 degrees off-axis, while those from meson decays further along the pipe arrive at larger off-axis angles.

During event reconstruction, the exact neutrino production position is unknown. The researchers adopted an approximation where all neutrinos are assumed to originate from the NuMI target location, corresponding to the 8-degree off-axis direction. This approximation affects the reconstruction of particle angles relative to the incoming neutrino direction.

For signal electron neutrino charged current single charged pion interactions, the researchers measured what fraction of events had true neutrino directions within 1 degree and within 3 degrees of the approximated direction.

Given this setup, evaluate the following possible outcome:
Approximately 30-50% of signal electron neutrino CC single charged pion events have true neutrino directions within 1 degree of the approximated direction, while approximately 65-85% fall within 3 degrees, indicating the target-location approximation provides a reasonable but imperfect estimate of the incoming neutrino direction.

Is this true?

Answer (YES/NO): NO